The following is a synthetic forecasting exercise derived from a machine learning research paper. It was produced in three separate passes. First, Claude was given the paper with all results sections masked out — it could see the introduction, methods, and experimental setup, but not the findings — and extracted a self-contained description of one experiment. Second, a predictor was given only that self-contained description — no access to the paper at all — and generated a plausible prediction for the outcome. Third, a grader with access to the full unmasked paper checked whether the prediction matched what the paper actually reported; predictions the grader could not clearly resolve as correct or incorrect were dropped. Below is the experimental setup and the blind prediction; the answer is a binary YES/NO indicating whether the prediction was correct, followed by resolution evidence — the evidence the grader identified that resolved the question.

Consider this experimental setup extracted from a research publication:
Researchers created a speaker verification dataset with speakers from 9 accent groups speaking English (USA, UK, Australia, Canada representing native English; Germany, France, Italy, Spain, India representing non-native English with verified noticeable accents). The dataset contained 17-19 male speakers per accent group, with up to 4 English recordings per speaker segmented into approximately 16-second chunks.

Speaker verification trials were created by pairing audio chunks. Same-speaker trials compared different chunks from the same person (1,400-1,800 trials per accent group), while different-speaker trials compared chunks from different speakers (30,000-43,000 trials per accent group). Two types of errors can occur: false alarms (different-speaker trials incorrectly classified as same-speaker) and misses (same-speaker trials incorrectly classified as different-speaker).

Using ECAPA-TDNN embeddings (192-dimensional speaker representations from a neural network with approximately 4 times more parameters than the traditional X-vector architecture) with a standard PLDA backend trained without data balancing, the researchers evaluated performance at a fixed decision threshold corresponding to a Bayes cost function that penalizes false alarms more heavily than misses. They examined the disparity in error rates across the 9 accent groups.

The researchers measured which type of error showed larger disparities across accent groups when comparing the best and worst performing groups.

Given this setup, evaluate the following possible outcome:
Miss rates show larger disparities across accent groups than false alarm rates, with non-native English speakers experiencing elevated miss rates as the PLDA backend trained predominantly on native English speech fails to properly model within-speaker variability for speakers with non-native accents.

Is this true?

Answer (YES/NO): NO